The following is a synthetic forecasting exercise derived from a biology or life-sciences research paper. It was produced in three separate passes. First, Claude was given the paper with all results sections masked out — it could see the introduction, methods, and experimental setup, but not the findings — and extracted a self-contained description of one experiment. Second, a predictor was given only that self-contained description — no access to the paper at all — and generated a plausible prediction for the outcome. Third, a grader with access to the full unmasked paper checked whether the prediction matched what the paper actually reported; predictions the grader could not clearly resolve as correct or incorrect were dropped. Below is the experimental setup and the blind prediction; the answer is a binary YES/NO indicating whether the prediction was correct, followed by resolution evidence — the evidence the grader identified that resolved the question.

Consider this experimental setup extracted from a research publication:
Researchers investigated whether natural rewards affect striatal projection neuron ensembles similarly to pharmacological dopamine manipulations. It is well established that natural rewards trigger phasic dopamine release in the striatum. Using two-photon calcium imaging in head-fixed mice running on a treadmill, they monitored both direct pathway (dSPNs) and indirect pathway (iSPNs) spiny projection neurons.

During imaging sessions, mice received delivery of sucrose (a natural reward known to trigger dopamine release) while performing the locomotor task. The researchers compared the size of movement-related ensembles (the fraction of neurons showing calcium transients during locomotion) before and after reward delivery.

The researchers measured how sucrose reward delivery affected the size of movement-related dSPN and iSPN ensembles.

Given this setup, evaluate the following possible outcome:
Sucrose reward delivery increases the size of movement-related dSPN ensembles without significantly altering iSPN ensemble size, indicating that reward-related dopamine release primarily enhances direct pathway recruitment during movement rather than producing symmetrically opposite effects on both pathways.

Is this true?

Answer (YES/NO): YES